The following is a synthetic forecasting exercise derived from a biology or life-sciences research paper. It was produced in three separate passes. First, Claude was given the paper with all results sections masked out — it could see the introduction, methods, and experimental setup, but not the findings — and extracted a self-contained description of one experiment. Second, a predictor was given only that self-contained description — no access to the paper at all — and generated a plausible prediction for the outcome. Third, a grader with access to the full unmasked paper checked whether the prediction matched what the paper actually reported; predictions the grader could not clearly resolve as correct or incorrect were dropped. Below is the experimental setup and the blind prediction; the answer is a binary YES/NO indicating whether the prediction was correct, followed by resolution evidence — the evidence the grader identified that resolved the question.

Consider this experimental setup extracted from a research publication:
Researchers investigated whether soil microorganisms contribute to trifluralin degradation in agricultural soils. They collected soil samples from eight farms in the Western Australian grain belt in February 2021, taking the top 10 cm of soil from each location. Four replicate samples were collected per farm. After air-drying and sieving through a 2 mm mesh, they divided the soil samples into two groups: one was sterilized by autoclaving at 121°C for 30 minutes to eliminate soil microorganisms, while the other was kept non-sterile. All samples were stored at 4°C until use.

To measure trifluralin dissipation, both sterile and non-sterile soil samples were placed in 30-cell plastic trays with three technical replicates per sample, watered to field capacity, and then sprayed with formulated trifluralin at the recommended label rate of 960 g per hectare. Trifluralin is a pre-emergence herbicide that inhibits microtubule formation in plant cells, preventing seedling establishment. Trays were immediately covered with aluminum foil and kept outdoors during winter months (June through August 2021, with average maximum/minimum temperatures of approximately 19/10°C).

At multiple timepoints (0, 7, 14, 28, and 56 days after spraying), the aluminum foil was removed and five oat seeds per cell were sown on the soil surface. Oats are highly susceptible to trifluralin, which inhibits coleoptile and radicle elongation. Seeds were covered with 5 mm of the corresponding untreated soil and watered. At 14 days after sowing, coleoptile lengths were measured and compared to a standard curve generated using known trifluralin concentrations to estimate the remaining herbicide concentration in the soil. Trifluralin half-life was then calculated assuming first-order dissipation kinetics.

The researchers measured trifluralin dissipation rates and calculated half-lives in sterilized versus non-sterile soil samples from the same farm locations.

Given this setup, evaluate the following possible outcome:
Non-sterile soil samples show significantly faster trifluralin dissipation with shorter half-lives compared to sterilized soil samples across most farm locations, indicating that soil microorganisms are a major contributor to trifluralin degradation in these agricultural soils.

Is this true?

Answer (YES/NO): NO